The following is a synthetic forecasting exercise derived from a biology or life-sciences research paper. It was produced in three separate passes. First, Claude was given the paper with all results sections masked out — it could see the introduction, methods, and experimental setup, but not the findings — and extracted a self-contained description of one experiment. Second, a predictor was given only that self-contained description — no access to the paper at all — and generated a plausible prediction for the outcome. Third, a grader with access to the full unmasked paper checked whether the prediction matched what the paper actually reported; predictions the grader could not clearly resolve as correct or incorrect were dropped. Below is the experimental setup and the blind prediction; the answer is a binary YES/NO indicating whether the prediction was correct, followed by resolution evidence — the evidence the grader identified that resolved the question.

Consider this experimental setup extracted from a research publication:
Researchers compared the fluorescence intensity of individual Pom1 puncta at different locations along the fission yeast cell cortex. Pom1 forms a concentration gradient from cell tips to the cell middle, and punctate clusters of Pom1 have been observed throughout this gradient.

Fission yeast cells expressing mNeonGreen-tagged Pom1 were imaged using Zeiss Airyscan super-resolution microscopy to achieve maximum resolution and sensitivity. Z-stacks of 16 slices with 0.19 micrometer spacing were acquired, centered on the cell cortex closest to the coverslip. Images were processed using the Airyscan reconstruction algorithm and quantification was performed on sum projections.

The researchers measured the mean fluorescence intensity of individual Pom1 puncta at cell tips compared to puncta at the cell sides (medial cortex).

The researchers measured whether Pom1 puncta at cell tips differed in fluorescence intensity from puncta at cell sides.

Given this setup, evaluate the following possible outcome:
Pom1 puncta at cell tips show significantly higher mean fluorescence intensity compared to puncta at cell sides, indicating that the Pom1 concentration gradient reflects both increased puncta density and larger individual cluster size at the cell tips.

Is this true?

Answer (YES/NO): NO